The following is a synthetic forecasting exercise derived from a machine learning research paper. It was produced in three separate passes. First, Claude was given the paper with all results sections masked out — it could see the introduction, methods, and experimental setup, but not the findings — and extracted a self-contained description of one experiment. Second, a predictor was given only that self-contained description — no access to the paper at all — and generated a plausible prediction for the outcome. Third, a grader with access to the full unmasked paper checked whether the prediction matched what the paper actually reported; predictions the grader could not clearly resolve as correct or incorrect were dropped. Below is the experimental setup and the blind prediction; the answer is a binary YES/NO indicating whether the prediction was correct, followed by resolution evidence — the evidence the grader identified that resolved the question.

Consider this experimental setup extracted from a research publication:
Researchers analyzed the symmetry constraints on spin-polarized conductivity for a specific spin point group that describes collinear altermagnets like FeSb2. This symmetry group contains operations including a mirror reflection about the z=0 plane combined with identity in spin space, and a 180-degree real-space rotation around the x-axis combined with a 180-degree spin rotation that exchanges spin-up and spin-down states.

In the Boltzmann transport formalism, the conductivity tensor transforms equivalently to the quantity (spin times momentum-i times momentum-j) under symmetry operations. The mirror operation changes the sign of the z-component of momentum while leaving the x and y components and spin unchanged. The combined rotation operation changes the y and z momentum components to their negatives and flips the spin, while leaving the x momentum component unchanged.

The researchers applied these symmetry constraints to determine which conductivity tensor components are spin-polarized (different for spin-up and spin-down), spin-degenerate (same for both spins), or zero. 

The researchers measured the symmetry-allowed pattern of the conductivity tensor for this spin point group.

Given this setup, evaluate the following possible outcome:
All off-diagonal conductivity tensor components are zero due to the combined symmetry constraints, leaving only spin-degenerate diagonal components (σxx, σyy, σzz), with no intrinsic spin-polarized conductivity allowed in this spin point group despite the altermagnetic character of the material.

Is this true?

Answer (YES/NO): NO